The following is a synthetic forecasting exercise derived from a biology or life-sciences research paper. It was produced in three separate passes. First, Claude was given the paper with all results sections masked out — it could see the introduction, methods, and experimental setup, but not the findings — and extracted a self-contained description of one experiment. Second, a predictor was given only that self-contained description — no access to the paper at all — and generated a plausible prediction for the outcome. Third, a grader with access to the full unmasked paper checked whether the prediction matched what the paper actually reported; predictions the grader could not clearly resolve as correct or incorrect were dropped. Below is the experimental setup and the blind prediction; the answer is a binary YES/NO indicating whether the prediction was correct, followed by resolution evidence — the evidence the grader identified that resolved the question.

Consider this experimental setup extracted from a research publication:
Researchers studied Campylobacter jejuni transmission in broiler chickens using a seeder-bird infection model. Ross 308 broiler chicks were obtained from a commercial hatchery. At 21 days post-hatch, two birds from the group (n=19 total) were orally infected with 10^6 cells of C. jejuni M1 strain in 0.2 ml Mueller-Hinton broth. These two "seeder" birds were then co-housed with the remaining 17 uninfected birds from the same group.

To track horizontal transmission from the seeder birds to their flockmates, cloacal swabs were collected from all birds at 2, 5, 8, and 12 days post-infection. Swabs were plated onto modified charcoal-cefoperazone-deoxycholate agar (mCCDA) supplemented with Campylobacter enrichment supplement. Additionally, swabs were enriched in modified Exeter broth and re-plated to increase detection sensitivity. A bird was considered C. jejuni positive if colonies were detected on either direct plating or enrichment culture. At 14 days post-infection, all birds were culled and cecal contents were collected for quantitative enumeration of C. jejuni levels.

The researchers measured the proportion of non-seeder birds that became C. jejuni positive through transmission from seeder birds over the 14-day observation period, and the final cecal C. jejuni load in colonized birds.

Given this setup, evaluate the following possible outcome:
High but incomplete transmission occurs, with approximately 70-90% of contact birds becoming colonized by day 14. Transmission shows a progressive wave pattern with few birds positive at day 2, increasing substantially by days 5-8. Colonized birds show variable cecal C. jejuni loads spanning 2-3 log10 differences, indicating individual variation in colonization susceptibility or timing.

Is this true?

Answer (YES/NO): NO